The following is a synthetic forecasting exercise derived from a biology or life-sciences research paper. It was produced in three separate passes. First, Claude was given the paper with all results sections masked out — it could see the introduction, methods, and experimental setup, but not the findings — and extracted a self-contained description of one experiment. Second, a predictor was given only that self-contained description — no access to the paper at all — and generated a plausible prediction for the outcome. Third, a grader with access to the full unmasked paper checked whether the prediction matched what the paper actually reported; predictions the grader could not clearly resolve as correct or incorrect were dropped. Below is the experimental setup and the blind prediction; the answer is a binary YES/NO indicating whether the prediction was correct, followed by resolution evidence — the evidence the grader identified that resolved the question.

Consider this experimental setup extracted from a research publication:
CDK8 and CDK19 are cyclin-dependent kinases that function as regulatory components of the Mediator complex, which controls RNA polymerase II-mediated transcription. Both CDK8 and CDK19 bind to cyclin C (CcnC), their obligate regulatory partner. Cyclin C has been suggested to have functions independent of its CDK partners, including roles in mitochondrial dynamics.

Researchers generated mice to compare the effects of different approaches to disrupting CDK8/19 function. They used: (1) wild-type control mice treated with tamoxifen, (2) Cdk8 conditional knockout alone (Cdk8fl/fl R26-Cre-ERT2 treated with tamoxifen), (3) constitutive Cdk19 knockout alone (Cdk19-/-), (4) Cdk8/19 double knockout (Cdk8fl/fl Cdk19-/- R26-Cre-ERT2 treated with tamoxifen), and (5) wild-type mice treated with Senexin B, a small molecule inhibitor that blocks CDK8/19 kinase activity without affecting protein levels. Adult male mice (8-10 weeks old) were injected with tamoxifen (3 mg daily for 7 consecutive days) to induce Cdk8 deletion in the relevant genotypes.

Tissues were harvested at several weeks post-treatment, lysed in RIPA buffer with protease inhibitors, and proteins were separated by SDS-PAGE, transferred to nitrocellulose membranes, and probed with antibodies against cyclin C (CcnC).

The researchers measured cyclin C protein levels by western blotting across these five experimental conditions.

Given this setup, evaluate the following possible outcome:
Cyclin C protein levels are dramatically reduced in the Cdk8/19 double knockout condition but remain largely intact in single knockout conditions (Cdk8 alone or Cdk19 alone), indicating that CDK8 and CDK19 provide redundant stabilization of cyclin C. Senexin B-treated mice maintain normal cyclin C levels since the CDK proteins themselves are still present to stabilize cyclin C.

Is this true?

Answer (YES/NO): YES